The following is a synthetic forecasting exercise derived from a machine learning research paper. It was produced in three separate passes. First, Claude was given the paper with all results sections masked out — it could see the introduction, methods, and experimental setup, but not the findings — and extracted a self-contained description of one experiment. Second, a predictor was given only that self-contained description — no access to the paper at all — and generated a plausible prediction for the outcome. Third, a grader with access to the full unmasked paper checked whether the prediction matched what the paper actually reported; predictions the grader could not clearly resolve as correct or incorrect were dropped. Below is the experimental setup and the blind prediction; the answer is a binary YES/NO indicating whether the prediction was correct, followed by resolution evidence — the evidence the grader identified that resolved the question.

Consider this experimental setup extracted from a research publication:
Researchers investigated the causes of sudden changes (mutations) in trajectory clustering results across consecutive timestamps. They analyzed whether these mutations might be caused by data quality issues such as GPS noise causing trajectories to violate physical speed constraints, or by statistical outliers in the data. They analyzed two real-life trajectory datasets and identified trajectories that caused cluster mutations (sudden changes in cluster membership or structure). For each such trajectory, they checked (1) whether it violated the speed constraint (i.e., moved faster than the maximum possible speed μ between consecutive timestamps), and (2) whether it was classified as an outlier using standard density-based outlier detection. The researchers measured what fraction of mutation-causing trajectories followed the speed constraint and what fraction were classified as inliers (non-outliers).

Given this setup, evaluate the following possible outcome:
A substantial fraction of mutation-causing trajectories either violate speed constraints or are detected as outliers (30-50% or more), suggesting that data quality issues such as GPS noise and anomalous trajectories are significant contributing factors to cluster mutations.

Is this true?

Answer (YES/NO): NO